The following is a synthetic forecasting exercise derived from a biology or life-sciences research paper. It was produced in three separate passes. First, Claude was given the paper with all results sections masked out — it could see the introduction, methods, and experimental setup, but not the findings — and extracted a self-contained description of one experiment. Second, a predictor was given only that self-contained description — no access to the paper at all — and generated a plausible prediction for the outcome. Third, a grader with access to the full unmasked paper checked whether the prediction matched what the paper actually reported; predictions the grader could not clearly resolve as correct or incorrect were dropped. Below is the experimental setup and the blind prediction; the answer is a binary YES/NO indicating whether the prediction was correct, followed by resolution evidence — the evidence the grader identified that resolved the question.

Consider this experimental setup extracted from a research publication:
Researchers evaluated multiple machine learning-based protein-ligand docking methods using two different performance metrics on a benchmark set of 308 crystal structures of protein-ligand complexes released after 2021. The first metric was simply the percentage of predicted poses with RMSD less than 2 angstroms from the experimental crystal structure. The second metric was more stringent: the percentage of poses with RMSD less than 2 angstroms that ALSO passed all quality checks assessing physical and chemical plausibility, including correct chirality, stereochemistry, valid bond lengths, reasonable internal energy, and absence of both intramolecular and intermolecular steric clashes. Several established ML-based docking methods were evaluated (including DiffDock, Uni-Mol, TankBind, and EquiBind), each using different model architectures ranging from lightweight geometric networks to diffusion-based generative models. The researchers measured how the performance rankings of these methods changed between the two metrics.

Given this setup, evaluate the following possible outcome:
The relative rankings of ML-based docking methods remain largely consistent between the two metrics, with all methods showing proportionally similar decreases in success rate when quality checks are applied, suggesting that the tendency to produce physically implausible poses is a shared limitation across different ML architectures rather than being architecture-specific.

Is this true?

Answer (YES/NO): NO